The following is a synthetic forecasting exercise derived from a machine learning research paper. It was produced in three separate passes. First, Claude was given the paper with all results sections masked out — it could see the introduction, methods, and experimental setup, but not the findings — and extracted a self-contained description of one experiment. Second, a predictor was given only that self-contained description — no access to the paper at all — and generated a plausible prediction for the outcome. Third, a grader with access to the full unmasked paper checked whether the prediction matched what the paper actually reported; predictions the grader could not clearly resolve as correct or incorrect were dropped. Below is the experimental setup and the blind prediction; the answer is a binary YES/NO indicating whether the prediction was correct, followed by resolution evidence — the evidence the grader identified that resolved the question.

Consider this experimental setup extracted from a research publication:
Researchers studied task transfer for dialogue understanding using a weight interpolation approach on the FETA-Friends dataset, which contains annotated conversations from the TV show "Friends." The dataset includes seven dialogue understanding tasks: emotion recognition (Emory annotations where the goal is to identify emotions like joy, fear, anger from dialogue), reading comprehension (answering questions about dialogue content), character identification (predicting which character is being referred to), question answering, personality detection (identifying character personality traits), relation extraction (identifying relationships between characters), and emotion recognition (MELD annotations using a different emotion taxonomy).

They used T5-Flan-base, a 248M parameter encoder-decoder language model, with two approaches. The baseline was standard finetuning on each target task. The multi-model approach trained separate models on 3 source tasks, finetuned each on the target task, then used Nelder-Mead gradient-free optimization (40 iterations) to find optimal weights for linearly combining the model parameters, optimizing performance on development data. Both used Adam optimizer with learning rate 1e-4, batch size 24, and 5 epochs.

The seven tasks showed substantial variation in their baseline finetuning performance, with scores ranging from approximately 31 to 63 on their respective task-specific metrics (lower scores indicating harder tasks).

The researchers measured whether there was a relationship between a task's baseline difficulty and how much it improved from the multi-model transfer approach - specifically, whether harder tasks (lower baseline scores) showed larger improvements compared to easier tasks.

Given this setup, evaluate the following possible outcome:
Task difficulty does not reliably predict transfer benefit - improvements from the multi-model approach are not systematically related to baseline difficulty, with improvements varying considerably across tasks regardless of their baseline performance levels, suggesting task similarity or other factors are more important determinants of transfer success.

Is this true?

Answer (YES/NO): YES